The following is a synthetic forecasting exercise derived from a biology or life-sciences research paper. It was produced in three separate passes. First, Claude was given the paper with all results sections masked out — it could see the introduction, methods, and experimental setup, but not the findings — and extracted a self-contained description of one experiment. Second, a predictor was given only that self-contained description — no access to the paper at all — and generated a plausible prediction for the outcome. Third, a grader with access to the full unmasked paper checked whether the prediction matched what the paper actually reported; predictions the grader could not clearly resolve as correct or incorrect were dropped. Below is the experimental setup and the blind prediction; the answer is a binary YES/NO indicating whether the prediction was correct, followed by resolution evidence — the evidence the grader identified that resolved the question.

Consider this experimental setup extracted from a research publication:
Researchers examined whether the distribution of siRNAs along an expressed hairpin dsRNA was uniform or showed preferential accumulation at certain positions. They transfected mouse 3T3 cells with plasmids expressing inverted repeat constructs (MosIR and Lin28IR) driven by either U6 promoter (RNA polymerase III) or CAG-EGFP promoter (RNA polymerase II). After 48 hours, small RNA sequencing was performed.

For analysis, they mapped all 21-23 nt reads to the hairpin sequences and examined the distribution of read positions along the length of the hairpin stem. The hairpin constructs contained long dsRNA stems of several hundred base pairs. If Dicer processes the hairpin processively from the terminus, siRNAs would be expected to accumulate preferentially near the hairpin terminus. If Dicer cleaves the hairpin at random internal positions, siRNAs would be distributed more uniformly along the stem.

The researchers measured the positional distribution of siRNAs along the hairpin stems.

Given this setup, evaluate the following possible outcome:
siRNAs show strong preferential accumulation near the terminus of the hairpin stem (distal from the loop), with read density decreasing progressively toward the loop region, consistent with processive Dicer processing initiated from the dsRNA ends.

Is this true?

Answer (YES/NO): NO